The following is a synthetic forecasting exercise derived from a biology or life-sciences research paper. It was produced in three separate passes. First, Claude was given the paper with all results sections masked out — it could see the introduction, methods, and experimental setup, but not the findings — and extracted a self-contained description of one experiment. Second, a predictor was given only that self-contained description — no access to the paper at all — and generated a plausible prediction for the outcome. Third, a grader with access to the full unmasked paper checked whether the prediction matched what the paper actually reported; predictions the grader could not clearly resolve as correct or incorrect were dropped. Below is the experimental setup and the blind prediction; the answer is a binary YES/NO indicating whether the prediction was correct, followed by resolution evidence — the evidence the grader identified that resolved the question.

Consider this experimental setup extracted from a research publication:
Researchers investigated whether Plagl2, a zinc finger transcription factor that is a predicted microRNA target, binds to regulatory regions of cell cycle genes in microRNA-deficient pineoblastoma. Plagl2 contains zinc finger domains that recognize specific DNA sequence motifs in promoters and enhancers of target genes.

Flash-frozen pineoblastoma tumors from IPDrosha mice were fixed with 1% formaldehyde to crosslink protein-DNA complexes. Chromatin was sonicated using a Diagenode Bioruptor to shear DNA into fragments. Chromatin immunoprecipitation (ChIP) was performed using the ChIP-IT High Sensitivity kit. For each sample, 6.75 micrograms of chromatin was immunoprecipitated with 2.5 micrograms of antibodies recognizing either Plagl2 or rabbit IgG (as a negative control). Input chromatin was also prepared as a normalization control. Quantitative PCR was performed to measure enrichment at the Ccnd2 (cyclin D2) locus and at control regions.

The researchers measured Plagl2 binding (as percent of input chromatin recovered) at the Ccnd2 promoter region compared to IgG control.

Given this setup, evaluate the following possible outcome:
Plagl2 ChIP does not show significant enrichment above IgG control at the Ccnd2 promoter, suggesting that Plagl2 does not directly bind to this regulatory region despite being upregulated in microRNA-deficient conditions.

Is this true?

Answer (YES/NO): NO